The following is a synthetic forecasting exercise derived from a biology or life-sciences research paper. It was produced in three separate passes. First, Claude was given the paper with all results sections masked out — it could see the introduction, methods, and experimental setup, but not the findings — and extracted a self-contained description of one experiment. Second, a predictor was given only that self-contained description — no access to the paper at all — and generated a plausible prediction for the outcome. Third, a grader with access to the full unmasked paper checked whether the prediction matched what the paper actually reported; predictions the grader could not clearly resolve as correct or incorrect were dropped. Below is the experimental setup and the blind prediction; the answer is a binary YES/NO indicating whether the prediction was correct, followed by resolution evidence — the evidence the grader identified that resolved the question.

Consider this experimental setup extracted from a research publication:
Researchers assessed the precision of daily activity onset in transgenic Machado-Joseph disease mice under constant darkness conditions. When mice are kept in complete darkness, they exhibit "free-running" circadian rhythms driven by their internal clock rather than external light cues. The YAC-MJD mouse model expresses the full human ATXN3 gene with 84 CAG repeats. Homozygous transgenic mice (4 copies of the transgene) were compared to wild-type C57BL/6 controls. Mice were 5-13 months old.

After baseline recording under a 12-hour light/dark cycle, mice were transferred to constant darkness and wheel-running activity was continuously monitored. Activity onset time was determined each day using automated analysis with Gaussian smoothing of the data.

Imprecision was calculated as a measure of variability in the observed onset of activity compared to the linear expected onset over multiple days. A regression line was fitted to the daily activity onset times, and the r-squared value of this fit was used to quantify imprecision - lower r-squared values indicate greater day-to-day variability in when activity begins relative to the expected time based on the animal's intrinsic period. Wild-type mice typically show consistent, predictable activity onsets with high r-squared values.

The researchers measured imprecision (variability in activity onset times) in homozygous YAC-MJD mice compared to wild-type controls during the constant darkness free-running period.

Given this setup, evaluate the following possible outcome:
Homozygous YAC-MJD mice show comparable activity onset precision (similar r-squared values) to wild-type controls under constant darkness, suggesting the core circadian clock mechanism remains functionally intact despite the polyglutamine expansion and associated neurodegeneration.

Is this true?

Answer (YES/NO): YES